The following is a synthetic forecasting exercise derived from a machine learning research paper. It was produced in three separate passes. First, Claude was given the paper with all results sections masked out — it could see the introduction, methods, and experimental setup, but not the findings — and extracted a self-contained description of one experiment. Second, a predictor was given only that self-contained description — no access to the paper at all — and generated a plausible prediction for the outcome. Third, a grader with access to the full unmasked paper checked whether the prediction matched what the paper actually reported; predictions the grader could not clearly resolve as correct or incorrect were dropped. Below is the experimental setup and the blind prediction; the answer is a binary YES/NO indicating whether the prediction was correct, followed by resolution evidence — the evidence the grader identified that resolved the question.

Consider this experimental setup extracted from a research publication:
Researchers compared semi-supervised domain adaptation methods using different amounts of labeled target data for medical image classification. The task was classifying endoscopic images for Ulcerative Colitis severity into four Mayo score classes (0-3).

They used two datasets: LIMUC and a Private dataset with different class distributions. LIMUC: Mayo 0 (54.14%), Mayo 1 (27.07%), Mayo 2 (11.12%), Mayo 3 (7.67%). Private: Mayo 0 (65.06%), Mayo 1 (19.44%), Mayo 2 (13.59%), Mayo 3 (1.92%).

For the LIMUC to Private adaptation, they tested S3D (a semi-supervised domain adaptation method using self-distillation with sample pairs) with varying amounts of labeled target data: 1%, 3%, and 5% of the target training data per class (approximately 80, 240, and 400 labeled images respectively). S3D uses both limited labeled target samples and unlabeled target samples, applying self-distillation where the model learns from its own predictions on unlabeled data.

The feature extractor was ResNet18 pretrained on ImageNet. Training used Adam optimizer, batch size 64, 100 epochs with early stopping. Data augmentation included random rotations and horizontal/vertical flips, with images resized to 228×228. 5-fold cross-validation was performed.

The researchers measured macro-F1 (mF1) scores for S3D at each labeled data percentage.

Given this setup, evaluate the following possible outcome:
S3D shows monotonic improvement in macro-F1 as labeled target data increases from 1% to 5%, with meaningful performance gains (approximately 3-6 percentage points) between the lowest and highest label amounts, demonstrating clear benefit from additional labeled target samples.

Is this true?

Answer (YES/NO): NO